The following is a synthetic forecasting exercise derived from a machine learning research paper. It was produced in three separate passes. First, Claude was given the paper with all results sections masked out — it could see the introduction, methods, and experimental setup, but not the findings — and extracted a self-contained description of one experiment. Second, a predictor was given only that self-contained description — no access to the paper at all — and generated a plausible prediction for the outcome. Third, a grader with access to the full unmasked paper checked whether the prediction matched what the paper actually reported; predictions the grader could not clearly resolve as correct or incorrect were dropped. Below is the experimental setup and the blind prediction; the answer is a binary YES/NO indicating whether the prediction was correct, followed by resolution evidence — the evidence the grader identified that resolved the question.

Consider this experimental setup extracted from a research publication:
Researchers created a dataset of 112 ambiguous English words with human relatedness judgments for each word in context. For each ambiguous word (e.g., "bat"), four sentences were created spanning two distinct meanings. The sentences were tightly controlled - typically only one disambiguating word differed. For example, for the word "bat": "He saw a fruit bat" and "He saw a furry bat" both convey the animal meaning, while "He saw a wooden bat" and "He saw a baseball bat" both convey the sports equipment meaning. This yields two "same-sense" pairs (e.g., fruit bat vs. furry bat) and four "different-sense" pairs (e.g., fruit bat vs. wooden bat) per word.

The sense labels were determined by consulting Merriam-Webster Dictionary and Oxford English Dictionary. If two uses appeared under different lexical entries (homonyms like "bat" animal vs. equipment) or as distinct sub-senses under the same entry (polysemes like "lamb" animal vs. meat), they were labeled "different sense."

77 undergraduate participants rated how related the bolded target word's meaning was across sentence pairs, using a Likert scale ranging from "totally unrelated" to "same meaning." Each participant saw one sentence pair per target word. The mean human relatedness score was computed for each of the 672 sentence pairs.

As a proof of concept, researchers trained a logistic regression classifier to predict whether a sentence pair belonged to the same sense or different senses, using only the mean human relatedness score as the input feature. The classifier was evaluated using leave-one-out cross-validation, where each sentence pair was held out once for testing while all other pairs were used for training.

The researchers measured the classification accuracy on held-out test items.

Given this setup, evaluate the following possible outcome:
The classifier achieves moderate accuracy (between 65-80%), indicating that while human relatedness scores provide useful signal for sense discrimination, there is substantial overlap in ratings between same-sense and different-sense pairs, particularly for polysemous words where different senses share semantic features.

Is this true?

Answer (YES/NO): NO